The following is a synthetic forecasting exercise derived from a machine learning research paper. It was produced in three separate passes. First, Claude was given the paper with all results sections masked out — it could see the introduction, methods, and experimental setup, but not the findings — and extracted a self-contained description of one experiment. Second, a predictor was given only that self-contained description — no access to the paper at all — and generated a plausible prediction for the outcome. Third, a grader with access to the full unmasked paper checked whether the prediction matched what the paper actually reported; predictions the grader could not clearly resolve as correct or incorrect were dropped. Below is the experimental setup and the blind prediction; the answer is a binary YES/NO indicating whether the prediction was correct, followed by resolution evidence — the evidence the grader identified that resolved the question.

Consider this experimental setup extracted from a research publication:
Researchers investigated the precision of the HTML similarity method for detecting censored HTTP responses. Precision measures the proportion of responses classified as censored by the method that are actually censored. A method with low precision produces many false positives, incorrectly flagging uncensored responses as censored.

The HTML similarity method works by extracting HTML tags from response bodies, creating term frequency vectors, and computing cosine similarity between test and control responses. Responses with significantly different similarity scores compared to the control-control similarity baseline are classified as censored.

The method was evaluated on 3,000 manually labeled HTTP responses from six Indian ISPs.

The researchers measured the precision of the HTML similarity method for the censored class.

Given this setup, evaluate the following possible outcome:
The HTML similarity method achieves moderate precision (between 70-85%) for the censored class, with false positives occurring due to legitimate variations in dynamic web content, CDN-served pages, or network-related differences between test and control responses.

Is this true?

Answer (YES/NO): NO